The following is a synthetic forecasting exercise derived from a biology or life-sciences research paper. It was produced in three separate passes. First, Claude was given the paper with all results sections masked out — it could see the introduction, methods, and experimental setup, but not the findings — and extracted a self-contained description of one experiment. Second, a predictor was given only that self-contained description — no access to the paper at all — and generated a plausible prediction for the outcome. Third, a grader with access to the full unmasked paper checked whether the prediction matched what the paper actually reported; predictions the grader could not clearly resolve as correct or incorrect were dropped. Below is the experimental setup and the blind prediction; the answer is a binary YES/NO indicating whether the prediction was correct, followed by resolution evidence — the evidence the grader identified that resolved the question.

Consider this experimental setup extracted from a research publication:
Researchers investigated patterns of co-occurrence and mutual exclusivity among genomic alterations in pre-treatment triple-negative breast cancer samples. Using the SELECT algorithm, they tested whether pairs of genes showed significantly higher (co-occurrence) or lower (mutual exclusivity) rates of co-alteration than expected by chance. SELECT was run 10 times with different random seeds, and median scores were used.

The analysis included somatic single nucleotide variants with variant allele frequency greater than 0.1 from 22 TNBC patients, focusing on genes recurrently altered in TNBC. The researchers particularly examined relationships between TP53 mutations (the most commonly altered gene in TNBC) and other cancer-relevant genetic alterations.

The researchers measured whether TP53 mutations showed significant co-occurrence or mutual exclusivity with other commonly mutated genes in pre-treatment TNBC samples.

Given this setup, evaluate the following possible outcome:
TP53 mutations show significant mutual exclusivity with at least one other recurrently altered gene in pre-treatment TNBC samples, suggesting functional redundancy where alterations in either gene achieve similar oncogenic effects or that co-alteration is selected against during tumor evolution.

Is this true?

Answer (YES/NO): YES